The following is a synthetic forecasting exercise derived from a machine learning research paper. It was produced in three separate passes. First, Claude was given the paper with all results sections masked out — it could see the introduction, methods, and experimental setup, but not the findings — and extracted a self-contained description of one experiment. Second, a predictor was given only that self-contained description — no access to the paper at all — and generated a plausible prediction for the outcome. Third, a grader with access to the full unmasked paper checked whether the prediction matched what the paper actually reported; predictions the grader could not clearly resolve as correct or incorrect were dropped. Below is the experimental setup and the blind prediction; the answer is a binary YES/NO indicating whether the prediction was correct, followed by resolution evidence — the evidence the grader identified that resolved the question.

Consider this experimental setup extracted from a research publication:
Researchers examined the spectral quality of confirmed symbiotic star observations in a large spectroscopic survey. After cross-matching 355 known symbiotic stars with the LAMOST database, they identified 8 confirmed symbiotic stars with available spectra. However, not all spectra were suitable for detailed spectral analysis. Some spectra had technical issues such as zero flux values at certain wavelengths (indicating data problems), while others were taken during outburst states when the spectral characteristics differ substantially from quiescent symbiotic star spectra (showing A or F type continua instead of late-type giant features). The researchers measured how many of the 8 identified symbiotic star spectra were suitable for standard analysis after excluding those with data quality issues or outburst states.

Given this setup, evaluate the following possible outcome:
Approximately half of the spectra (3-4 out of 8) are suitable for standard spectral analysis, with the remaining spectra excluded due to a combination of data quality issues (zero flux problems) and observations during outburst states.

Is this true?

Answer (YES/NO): NO